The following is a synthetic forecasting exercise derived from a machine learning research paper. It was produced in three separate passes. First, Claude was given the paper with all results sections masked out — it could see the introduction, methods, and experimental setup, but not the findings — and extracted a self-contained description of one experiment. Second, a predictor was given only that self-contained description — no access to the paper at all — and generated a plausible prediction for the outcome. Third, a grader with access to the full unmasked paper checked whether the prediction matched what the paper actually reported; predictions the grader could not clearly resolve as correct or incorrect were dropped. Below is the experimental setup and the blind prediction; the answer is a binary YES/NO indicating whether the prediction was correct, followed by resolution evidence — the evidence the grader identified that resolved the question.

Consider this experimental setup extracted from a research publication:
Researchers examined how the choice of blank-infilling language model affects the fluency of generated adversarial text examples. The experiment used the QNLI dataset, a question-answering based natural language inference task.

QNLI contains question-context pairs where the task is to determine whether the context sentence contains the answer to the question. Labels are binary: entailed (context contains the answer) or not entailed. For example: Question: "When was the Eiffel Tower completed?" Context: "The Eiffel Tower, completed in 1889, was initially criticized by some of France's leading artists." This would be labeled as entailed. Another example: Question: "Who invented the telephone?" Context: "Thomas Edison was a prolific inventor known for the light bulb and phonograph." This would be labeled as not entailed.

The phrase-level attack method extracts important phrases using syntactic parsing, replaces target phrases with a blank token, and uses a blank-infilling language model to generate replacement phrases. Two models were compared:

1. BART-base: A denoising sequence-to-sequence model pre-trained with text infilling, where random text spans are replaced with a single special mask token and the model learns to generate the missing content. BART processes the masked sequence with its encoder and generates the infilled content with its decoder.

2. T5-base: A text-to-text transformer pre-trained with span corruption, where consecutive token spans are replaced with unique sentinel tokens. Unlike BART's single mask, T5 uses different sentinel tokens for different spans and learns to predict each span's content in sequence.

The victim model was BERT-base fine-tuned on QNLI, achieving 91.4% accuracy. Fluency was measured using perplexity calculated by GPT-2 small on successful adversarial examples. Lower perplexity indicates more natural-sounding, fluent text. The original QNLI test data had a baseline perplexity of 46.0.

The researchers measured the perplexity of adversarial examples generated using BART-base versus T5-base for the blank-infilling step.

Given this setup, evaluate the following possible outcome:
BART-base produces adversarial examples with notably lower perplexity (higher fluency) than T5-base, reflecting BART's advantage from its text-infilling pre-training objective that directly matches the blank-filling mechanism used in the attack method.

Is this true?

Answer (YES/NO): YES